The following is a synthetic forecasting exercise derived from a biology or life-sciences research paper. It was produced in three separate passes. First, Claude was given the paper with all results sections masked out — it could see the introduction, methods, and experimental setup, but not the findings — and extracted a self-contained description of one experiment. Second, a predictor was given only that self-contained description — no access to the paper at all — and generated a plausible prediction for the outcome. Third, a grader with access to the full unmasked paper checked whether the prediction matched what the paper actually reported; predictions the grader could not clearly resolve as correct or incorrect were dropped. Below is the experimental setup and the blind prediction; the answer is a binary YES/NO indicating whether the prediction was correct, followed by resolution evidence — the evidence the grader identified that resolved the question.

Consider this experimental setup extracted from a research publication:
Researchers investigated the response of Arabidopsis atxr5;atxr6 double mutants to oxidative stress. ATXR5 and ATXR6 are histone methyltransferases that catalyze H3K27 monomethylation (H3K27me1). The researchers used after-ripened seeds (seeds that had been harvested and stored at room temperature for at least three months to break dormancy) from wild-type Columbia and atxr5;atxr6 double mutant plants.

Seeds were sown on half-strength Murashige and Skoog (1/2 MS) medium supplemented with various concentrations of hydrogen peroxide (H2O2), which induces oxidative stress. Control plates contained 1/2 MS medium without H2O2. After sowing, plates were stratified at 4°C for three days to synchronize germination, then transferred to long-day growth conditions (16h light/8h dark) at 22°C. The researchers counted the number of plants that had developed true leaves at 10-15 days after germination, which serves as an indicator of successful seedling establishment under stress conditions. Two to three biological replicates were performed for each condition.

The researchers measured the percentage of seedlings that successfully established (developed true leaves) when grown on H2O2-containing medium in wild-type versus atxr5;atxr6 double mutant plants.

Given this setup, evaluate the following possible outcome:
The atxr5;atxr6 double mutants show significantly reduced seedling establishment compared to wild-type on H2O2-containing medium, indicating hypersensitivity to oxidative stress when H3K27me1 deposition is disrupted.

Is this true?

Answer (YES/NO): NO